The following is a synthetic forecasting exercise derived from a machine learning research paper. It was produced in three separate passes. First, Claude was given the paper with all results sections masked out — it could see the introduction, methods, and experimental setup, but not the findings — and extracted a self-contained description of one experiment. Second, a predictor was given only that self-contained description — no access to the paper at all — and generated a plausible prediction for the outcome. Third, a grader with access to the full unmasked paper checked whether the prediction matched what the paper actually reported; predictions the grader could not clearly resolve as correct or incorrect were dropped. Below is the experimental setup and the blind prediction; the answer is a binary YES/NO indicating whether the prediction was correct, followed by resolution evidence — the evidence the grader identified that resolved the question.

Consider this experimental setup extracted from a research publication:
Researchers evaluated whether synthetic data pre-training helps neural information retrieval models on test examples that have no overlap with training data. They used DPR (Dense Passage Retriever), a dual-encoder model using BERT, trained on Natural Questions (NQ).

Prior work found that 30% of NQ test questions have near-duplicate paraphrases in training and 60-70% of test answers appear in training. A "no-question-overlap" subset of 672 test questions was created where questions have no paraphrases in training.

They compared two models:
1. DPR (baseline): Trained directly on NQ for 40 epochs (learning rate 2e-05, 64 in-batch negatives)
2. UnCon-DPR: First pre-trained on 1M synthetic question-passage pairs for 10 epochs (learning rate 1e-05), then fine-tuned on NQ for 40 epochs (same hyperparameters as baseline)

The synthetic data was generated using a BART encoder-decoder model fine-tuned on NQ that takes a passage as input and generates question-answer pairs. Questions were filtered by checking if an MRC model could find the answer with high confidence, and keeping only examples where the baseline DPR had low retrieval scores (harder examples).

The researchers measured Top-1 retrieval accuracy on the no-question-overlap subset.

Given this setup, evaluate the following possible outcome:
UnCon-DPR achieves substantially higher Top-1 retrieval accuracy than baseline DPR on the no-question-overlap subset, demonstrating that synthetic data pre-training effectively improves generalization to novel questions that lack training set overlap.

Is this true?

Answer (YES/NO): NO